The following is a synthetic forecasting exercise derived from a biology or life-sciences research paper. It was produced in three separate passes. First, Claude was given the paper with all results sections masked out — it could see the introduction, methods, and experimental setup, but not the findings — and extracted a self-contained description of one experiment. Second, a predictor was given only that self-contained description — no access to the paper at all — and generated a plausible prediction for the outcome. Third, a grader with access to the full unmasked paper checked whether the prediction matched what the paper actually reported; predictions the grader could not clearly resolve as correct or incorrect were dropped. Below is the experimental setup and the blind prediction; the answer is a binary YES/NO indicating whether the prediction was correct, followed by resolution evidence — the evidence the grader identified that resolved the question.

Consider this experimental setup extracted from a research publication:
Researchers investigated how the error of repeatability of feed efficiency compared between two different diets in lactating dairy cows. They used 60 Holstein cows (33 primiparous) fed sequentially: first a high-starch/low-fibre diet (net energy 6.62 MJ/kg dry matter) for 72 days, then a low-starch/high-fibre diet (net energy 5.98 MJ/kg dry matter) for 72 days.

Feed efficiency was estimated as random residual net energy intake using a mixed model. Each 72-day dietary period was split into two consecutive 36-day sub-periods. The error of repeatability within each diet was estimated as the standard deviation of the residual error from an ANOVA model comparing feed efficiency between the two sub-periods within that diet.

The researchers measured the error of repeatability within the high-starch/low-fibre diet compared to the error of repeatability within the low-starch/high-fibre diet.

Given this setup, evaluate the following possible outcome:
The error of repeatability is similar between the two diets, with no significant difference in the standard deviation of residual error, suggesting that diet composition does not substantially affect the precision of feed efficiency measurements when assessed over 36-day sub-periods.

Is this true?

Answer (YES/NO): YES